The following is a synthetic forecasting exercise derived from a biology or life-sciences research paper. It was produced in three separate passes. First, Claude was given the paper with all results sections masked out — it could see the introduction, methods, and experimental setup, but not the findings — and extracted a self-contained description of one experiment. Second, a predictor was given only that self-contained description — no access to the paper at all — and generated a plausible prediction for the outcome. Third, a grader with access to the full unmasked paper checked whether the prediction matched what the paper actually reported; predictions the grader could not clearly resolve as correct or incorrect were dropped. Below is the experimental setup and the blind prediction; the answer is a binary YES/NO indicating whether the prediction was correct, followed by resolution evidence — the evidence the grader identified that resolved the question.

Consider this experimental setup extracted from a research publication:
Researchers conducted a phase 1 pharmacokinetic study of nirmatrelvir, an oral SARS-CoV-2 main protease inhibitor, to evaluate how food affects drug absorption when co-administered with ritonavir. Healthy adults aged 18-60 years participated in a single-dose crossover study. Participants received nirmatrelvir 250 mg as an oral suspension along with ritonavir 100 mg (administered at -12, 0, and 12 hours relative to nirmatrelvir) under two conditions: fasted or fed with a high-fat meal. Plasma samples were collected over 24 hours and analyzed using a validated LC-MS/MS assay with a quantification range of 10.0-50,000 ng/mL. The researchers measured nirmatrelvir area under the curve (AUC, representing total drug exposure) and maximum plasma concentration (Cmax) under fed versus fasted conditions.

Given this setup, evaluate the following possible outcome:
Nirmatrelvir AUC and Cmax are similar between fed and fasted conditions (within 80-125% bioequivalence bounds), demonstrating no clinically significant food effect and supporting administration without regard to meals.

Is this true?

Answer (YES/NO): YES